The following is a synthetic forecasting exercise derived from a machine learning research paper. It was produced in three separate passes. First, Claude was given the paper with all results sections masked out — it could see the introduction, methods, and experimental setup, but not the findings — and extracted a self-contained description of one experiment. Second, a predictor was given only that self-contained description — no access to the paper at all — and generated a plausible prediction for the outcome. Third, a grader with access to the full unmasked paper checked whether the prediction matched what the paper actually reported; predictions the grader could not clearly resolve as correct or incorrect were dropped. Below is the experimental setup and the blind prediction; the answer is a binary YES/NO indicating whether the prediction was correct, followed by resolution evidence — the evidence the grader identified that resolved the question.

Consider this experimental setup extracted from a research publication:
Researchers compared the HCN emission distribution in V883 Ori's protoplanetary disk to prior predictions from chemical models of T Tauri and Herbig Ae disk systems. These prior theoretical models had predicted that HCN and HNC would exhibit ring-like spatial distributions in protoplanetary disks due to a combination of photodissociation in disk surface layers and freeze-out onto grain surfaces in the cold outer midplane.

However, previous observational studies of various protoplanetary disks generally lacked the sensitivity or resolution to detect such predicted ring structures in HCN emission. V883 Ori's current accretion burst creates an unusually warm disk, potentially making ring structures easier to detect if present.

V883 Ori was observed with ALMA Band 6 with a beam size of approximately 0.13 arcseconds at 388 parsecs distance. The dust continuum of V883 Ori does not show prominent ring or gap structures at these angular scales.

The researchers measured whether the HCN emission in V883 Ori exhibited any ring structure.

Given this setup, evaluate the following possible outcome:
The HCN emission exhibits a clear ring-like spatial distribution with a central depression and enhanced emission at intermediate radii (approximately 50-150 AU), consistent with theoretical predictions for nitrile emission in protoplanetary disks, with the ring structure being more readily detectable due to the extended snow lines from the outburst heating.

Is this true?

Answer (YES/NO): NO